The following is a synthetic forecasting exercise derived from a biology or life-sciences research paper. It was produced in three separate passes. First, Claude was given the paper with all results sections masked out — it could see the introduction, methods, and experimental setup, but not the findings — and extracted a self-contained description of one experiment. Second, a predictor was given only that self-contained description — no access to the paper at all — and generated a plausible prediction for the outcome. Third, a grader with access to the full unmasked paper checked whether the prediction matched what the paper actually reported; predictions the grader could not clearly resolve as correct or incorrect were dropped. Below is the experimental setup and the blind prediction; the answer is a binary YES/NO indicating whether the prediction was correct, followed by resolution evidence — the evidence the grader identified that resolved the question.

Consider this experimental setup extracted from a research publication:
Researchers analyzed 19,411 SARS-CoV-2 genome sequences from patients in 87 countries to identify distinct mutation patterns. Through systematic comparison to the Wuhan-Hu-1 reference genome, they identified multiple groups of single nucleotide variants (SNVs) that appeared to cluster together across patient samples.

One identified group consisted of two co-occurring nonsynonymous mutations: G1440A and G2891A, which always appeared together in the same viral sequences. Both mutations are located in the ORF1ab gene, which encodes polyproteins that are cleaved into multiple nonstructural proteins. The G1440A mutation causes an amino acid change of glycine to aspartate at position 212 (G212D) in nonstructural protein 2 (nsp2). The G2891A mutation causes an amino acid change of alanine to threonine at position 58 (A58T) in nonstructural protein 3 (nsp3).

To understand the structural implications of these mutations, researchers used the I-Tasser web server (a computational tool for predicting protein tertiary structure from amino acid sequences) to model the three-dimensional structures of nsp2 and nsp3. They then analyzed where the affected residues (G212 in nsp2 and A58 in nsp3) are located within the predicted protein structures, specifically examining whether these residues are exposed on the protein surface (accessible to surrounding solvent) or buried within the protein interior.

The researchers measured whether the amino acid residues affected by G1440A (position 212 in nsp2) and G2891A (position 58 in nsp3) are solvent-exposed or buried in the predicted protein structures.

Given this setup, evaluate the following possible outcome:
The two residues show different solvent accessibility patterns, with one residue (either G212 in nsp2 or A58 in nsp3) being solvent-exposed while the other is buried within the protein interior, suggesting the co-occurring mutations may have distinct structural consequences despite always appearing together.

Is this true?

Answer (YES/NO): NO